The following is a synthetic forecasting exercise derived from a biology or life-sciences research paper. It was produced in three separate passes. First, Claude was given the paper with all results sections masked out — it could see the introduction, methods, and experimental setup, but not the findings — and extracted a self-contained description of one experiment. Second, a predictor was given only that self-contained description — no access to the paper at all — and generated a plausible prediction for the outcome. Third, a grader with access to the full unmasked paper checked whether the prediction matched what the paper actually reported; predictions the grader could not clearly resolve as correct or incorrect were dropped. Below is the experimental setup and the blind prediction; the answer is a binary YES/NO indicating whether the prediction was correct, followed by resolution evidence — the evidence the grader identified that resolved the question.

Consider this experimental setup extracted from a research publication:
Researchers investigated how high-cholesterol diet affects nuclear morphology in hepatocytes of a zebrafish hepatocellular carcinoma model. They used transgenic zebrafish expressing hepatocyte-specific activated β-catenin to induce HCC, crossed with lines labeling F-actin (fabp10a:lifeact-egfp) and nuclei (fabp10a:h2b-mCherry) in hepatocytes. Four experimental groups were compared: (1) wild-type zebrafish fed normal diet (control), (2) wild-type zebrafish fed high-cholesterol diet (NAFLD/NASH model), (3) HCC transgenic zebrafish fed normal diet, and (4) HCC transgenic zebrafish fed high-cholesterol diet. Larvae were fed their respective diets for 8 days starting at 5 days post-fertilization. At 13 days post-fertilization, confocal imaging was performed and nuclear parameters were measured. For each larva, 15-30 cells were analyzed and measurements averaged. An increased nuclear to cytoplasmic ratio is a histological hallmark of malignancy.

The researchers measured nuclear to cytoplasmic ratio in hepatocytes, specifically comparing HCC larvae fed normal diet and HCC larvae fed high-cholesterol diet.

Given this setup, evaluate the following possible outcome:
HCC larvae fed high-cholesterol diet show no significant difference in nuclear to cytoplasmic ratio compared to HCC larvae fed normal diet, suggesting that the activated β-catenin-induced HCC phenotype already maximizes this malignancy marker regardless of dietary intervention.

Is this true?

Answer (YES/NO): NO